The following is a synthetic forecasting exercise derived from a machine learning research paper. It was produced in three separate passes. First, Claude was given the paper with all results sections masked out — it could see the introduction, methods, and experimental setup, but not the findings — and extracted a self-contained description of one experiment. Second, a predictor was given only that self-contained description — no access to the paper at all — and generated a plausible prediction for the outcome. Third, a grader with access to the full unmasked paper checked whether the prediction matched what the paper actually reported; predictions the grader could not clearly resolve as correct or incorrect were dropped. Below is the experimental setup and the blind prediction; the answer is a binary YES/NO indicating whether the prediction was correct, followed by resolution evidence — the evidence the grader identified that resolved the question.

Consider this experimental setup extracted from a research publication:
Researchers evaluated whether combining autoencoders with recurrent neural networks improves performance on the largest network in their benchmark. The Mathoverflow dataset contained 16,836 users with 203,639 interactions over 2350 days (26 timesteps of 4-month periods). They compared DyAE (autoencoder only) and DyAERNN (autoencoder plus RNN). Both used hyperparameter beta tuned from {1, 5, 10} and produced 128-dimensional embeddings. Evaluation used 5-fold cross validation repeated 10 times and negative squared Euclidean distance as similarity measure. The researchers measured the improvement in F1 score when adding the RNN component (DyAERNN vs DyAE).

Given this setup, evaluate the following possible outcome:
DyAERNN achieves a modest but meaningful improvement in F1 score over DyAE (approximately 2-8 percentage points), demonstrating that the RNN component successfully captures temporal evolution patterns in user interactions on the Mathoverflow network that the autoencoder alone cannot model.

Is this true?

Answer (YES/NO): NO